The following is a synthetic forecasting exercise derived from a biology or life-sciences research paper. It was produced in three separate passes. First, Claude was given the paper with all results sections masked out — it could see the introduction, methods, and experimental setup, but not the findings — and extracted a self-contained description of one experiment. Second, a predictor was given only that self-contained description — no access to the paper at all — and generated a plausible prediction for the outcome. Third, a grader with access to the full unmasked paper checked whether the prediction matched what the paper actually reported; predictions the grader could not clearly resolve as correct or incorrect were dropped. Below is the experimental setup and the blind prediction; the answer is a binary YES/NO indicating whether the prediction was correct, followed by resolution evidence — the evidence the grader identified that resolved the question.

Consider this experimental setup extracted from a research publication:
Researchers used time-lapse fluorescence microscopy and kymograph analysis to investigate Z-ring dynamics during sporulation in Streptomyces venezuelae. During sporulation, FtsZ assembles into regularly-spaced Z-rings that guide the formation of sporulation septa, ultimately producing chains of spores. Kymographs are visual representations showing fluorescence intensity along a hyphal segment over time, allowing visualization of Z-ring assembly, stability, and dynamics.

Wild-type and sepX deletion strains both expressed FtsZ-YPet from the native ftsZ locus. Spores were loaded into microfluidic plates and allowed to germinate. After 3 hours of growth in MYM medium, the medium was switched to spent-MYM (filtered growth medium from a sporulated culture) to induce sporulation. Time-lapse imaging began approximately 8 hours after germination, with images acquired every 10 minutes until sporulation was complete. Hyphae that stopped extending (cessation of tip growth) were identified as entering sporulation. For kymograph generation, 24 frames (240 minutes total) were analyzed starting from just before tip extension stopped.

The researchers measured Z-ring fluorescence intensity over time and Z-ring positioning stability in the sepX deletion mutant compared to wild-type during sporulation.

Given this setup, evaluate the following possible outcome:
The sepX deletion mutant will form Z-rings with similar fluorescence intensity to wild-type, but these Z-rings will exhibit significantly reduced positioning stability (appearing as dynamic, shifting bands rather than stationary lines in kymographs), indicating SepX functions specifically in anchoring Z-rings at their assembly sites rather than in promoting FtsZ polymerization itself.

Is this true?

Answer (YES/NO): NO